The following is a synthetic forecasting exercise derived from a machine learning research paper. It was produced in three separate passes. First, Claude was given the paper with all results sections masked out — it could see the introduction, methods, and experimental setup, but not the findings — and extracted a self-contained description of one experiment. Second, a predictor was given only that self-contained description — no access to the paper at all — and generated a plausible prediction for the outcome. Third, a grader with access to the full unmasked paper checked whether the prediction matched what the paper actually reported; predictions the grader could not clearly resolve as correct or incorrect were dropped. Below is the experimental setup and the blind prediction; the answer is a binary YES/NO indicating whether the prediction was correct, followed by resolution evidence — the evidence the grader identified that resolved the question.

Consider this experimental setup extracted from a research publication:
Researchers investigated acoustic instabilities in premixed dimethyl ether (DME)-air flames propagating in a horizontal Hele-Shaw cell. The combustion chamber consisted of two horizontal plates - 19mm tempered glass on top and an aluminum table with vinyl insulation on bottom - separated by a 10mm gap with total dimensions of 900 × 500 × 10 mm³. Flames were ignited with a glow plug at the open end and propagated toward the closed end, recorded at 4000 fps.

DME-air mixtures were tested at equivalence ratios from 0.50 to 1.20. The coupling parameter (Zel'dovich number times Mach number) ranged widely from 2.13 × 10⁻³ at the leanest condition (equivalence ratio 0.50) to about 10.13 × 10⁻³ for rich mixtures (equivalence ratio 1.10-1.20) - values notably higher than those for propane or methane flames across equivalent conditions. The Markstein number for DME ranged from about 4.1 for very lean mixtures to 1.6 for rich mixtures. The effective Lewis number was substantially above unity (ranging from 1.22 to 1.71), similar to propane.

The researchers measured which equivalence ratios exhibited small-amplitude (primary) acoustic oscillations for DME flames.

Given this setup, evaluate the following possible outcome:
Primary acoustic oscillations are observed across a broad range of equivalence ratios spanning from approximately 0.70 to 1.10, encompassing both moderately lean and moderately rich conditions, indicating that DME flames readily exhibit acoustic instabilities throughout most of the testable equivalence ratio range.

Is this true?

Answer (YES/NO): NO